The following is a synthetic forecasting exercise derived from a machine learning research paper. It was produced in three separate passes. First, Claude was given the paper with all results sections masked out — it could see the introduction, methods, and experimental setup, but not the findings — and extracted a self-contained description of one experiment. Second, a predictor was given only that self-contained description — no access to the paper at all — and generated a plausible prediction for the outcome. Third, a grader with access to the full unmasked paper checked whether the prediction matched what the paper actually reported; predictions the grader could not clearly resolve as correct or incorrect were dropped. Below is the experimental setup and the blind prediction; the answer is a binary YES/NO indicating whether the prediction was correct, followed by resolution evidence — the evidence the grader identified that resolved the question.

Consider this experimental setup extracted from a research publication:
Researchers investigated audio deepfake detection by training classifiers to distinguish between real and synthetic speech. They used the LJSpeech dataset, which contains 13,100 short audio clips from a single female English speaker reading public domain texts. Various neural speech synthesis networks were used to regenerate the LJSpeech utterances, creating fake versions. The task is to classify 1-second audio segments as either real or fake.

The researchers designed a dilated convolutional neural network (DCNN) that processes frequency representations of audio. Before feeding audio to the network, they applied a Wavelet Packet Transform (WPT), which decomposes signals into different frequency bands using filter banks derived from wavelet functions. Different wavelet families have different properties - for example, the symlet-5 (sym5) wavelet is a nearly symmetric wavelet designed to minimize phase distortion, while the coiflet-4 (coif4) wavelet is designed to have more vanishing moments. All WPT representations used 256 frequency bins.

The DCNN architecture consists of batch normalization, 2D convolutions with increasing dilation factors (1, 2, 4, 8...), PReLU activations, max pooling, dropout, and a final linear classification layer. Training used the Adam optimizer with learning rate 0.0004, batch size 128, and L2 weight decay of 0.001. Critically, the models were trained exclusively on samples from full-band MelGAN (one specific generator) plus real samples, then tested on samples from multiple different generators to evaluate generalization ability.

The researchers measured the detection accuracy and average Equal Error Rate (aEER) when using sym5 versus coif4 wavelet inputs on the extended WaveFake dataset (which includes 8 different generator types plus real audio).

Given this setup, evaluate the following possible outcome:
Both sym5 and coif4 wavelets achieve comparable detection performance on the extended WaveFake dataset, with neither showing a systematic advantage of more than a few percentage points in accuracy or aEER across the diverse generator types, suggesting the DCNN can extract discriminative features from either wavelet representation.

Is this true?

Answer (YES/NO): YES